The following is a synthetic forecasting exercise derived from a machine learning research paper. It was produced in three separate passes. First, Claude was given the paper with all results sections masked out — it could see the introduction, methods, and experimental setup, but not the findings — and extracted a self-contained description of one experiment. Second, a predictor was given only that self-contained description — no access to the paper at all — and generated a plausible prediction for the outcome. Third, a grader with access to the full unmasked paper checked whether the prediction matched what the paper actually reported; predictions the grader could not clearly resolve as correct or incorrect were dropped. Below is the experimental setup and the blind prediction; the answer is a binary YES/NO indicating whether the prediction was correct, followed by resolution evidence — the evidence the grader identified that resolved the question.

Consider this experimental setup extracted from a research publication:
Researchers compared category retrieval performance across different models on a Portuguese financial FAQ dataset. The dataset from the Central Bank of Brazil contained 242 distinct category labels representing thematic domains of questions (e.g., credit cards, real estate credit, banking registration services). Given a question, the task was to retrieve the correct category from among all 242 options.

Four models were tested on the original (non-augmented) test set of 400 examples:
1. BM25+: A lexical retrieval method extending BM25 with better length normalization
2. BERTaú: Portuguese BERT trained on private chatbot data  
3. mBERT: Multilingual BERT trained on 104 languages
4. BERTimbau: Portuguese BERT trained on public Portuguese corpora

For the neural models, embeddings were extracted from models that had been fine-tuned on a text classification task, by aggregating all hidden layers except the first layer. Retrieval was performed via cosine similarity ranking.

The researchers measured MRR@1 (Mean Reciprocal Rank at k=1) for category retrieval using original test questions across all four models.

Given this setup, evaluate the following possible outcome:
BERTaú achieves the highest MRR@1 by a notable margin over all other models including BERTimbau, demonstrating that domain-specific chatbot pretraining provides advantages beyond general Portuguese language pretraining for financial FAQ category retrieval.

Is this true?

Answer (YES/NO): NO